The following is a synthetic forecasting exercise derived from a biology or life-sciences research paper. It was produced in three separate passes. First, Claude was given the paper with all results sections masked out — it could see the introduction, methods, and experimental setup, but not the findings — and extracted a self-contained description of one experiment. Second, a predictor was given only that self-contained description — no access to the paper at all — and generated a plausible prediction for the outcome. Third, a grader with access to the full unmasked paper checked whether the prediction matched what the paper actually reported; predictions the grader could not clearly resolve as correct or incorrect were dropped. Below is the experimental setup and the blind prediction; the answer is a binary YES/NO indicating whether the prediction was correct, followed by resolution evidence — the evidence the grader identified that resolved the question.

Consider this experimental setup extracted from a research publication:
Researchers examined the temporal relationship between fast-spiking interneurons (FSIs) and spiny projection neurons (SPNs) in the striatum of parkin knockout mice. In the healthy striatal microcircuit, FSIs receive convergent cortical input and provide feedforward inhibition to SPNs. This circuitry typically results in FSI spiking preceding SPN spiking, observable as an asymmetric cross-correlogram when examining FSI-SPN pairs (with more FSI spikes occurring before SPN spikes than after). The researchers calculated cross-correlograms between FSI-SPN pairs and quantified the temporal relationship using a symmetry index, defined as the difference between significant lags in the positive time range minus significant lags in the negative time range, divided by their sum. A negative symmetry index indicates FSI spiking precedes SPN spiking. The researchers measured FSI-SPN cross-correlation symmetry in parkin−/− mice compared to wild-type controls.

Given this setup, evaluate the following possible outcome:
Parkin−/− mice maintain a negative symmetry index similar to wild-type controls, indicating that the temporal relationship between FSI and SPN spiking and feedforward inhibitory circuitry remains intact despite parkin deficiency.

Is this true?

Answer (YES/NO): NO